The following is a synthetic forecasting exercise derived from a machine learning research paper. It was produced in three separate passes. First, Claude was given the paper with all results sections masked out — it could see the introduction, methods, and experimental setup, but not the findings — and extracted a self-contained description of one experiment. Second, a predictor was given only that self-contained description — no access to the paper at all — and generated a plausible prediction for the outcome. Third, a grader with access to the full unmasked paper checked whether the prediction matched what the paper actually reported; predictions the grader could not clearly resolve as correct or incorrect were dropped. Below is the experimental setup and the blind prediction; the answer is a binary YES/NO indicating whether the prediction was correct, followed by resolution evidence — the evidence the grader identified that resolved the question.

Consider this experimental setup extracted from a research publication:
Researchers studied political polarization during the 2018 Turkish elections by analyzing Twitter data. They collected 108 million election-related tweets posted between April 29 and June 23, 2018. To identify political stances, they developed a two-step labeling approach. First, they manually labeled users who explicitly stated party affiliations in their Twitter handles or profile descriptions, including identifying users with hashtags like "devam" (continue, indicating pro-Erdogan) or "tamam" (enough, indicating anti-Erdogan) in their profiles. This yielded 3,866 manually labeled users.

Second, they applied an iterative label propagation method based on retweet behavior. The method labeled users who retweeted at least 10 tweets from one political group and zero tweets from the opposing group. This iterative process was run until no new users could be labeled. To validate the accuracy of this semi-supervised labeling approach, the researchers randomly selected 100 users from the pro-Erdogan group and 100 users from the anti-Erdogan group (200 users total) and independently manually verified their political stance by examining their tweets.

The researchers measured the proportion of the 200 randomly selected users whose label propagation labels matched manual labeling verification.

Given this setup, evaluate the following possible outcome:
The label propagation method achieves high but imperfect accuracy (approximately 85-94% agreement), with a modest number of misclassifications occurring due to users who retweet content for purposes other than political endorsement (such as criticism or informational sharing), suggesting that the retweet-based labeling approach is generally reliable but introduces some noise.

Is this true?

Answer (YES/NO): NO